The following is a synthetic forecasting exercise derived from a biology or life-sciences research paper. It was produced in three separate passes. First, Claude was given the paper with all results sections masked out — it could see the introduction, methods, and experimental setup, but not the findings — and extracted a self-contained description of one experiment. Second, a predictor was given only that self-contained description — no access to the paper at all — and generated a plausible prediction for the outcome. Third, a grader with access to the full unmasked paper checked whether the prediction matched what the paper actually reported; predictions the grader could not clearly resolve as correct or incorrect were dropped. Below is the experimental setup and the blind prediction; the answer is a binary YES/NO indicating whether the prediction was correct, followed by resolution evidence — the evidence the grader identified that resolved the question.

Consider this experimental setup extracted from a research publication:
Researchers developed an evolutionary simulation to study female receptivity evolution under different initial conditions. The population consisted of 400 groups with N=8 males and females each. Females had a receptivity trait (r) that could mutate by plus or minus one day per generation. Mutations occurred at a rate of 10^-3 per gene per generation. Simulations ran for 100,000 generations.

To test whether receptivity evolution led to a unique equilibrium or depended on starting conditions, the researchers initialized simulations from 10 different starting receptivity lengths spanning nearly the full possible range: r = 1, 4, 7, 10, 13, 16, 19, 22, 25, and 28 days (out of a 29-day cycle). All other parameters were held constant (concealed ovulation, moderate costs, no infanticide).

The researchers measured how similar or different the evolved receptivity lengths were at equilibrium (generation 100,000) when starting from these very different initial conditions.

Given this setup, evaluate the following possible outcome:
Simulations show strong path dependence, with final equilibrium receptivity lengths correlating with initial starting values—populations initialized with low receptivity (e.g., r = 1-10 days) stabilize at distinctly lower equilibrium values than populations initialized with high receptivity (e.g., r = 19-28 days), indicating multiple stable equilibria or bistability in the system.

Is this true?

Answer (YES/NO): NO